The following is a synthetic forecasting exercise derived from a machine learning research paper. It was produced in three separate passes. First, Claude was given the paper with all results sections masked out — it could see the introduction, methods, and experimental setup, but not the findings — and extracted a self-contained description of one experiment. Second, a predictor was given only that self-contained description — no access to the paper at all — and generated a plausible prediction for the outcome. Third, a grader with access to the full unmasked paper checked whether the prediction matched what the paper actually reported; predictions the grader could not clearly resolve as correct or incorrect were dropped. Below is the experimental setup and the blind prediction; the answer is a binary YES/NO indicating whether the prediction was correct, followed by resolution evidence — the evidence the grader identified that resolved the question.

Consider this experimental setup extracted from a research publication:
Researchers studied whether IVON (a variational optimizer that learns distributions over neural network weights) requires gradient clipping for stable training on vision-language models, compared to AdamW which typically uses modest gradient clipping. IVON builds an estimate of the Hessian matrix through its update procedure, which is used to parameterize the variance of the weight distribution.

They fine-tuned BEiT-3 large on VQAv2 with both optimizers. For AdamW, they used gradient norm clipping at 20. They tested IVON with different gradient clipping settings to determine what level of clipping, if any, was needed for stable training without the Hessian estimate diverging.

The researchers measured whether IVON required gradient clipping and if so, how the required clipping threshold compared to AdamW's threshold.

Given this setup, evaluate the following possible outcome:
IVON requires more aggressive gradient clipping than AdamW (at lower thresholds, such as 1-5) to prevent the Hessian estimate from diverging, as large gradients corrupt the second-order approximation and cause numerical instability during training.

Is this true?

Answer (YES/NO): NO